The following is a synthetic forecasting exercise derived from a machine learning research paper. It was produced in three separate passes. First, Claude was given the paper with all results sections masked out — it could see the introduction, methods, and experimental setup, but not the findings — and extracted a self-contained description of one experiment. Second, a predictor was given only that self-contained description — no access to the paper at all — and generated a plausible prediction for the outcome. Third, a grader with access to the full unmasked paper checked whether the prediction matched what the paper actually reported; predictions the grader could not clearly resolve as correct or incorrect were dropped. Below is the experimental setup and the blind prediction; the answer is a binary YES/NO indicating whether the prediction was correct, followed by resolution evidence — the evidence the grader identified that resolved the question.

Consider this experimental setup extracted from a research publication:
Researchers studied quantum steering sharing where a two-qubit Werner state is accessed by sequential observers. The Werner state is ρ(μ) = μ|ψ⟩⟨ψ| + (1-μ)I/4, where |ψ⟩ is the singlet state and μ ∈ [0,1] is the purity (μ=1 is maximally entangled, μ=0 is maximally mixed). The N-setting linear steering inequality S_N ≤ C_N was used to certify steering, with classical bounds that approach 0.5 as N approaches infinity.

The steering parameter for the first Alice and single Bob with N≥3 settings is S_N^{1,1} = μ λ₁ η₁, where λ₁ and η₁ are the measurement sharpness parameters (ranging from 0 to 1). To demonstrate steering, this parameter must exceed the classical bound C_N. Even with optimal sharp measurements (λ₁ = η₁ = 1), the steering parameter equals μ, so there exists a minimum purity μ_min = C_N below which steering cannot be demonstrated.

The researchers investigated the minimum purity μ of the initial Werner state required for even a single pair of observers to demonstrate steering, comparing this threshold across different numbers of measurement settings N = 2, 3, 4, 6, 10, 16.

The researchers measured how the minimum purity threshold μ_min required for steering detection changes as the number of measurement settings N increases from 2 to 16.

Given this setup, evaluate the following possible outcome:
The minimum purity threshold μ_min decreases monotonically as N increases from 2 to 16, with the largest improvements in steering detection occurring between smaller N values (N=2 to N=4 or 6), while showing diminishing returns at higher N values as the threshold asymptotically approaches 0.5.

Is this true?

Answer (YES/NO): YES